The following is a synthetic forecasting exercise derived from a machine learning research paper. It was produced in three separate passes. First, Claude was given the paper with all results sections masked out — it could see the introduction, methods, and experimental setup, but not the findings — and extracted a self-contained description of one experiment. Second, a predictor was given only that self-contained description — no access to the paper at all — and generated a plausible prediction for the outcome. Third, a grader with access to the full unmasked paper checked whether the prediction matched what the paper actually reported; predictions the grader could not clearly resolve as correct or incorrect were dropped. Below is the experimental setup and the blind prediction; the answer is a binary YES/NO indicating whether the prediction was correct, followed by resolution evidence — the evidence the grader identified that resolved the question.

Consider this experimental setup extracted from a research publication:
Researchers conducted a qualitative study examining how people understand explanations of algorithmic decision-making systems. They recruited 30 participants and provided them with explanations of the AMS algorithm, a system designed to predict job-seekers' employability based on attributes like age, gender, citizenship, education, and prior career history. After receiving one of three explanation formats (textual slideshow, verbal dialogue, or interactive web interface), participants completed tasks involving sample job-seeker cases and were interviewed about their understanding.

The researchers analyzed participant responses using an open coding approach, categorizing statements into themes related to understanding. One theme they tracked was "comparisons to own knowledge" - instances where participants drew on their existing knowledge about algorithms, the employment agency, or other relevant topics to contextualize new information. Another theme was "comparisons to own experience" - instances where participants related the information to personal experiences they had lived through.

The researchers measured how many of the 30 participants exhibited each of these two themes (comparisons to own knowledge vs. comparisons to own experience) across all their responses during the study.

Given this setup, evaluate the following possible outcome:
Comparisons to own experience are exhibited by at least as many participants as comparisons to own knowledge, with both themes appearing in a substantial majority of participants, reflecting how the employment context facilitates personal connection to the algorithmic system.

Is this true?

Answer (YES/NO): NO